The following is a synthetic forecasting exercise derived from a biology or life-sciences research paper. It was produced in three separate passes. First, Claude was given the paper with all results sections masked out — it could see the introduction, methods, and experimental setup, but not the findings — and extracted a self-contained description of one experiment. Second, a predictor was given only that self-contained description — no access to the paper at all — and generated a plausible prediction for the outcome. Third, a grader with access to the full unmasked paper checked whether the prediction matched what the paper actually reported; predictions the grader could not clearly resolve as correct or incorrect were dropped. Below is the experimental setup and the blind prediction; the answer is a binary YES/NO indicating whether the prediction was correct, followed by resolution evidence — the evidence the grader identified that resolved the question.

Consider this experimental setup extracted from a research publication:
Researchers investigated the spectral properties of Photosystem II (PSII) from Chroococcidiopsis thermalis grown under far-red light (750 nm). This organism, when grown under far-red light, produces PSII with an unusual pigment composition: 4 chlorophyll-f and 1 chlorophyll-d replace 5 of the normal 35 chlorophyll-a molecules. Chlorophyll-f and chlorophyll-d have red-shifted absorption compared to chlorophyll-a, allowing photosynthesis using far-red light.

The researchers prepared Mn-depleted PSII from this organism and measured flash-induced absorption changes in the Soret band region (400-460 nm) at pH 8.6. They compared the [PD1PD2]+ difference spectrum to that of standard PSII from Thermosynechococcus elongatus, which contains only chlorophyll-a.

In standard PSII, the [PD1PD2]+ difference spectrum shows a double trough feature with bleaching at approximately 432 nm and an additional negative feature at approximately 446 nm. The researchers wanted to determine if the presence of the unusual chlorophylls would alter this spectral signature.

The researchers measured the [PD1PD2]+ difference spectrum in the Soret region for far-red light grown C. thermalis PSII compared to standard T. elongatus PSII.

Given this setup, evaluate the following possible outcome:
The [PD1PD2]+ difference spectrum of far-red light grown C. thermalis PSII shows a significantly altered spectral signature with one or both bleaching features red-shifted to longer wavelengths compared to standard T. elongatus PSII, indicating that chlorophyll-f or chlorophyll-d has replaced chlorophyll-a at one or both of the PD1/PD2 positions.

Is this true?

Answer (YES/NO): NO